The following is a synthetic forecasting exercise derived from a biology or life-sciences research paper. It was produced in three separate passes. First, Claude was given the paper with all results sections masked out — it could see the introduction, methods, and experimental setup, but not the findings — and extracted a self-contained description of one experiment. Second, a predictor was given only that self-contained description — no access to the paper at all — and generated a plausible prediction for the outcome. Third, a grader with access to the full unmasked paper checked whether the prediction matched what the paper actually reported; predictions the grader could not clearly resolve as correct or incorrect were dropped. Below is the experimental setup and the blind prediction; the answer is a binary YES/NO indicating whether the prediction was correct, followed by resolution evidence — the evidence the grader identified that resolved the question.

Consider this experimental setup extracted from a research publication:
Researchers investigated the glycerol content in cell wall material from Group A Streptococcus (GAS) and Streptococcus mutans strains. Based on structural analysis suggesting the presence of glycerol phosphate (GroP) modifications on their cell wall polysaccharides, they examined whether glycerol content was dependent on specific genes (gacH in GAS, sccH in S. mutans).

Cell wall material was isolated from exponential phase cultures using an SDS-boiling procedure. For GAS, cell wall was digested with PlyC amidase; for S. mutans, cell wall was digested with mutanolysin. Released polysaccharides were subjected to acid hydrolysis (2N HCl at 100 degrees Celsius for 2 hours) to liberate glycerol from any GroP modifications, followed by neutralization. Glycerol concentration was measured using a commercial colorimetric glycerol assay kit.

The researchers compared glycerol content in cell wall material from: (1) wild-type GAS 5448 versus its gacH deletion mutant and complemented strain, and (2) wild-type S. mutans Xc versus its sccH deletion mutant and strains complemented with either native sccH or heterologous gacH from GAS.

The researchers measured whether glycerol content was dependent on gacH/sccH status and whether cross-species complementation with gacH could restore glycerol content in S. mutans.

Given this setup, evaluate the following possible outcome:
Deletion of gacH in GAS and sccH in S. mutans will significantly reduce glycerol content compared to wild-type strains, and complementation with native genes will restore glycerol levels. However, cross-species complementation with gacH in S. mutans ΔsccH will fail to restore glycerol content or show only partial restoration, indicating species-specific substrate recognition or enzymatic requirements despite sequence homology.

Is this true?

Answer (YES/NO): YES